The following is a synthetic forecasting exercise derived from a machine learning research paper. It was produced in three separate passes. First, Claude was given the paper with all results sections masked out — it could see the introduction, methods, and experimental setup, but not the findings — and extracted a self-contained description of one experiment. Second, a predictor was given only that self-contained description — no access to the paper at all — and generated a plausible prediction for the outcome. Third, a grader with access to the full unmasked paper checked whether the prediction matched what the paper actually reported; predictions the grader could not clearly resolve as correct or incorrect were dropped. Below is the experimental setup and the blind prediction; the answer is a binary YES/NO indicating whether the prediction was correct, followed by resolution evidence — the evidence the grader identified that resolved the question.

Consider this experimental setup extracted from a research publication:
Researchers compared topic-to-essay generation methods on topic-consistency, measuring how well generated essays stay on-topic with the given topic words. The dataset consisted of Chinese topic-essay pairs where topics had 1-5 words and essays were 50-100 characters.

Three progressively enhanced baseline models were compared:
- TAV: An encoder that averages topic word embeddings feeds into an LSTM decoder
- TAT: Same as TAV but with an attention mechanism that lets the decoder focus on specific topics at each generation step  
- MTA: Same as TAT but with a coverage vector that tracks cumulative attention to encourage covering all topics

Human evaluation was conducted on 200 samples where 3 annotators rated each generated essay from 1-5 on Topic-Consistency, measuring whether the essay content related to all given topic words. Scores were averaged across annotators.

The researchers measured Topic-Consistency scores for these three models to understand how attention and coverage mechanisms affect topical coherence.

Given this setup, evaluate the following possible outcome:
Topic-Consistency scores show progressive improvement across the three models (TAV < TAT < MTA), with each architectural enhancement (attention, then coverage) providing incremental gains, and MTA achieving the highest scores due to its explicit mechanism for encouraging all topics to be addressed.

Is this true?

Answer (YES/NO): NO